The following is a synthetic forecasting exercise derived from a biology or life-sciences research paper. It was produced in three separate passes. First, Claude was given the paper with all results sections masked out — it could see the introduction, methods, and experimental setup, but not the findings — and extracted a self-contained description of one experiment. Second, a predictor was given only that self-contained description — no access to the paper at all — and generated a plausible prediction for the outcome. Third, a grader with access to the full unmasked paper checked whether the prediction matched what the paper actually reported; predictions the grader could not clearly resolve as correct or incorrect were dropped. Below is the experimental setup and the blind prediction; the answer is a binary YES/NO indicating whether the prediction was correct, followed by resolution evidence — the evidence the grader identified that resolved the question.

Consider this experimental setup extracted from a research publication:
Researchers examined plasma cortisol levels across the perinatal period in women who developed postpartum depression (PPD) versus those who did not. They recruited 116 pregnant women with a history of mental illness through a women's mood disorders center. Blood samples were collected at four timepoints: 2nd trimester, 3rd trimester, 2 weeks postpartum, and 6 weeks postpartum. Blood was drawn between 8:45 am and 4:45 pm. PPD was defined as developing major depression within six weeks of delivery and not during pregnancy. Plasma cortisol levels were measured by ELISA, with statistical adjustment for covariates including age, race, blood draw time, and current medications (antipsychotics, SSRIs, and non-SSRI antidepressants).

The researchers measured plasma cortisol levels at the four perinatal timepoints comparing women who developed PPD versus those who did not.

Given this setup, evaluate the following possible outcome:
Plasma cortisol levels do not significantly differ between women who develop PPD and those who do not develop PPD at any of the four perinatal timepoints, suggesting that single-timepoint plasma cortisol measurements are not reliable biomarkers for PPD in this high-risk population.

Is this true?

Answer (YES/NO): NO